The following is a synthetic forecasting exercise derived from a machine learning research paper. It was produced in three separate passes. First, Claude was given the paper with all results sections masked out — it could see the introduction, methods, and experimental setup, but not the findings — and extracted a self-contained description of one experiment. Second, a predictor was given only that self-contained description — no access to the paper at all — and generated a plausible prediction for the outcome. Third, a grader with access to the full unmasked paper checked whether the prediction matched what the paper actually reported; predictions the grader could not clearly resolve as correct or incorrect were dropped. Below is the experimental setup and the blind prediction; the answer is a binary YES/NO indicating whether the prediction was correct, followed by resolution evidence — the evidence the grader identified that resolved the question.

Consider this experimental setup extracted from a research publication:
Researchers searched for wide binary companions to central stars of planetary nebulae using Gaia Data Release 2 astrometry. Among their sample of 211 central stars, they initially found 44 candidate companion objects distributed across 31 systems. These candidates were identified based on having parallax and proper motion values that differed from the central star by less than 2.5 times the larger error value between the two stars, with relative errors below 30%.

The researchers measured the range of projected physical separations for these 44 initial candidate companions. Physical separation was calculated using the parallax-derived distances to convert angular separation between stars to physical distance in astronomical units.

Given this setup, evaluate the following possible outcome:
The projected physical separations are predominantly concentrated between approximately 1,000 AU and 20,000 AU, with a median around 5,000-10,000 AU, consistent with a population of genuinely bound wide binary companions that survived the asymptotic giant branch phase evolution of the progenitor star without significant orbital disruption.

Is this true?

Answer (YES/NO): NO